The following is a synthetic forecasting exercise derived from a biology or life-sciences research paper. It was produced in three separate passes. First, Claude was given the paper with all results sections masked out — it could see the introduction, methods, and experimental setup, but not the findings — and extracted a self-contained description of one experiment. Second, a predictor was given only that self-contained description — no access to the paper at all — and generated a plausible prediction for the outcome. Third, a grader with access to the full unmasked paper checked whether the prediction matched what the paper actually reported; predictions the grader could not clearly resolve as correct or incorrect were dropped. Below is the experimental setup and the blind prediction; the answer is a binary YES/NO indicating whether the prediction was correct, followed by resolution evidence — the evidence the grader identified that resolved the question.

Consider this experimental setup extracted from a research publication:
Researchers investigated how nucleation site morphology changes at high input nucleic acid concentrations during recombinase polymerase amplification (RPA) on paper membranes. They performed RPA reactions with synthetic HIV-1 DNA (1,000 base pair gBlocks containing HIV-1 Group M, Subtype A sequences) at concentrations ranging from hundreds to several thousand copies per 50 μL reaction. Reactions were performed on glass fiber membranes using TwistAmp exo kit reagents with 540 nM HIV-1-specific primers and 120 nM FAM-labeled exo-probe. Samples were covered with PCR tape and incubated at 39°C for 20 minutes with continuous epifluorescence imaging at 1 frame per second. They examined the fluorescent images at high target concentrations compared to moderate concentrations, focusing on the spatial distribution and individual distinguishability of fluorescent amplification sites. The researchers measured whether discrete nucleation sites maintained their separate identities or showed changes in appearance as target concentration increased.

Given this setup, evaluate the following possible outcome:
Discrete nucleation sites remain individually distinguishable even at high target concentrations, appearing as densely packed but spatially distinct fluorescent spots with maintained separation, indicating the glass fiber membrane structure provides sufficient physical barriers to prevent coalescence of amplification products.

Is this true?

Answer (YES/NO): NO